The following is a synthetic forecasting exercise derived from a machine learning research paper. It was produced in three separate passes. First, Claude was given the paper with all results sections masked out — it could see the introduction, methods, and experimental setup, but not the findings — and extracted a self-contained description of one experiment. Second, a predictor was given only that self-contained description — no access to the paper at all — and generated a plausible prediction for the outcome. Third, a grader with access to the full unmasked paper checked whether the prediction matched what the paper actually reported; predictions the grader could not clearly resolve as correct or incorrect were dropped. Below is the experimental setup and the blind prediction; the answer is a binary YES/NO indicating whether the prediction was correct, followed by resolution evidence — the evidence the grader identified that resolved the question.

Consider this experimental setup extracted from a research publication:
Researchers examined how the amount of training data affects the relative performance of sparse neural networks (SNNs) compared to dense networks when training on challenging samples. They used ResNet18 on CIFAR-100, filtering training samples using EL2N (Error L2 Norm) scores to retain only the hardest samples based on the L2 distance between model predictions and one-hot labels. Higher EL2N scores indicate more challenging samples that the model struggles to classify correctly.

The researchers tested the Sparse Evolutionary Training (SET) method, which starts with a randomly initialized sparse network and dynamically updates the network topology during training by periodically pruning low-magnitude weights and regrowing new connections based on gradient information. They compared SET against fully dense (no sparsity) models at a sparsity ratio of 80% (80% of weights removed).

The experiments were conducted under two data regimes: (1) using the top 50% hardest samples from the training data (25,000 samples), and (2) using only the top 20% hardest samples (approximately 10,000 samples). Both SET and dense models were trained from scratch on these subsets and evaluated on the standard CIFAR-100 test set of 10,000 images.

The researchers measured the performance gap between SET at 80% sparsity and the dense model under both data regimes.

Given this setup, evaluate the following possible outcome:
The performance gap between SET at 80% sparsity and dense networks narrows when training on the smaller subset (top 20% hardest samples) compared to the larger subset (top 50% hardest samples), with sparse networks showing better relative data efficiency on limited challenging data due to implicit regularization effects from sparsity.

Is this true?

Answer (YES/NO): NO